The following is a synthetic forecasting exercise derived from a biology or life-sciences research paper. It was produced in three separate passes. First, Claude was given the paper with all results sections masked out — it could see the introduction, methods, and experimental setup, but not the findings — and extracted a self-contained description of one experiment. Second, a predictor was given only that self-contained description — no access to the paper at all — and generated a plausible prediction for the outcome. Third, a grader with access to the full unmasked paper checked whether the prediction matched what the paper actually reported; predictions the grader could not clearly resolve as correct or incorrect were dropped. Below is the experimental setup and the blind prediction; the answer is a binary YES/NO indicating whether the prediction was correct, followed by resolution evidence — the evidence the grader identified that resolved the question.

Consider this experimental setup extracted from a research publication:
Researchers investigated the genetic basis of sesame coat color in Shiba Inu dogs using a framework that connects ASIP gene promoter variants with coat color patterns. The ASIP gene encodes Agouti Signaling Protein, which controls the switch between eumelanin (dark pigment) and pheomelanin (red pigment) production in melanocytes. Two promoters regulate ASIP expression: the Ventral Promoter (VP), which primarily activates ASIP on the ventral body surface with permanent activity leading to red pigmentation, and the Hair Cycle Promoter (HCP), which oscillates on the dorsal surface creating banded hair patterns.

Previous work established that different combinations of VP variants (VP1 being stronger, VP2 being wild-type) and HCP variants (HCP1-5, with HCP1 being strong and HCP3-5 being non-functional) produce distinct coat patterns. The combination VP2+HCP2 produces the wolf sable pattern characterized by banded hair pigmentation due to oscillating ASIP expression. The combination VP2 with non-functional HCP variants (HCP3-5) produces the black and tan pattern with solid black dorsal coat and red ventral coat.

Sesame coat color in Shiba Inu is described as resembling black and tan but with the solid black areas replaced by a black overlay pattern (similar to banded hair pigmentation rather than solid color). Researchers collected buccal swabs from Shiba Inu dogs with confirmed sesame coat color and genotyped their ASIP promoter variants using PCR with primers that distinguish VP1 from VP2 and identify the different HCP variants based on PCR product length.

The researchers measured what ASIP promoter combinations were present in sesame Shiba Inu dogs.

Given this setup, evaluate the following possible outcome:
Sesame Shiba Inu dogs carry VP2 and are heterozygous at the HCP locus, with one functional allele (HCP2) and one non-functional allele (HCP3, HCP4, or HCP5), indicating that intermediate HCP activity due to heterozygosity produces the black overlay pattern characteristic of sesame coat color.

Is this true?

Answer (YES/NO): NO